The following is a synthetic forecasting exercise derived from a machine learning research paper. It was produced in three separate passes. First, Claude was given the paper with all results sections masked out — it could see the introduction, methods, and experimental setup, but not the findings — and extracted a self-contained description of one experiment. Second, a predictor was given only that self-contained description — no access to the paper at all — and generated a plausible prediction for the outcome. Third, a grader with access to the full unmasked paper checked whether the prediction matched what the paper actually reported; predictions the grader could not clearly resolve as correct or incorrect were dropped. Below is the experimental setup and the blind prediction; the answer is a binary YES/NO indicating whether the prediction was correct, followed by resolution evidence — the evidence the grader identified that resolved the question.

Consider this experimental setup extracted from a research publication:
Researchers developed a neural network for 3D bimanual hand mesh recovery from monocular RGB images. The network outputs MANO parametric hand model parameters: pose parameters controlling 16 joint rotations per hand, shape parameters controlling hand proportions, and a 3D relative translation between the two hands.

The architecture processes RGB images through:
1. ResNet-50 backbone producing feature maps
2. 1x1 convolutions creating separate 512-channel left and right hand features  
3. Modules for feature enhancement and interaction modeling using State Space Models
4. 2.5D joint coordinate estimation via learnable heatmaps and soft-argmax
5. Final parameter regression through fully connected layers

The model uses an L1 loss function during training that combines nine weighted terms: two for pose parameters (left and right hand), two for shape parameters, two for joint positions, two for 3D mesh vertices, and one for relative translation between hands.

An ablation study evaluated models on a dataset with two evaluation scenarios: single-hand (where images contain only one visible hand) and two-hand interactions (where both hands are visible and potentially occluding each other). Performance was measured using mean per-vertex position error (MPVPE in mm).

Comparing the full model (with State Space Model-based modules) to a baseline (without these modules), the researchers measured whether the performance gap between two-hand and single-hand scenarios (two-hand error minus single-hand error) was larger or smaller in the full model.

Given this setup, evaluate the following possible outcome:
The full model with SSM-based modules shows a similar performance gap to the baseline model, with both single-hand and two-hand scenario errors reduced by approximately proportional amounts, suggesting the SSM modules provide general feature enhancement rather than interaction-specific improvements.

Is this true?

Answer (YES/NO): NO